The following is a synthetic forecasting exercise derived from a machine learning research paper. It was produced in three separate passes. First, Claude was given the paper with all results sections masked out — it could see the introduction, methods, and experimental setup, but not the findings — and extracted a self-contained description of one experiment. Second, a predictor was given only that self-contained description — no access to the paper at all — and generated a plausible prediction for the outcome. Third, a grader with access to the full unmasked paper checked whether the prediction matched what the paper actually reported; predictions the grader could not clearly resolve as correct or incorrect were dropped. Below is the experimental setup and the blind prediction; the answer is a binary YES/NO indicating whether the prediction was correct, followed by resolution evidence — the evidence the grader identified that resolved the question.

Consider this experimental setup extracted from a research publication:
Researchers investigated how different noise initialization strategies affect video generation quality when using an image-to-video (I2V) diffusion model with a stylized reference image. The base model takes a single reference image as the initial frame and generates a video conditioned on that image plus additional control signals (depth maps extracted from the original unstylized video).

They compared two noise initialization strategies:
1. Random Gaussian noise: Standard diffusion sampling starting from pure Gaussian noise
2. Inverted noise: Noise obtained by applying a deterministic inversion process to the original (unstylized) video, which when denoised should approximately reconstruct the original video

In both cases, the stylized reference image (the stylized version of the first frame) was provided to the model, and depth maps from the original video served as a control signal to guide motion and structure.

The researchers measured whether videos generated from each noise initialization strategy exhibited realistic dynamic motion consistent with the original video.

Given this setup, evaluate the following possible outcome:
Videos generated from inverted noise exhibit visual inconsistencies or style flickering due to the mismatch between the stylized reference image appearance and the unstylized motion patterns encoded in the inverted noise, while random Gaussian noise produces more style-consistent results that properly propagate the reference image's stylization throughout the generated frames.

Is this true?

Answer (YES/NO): NO